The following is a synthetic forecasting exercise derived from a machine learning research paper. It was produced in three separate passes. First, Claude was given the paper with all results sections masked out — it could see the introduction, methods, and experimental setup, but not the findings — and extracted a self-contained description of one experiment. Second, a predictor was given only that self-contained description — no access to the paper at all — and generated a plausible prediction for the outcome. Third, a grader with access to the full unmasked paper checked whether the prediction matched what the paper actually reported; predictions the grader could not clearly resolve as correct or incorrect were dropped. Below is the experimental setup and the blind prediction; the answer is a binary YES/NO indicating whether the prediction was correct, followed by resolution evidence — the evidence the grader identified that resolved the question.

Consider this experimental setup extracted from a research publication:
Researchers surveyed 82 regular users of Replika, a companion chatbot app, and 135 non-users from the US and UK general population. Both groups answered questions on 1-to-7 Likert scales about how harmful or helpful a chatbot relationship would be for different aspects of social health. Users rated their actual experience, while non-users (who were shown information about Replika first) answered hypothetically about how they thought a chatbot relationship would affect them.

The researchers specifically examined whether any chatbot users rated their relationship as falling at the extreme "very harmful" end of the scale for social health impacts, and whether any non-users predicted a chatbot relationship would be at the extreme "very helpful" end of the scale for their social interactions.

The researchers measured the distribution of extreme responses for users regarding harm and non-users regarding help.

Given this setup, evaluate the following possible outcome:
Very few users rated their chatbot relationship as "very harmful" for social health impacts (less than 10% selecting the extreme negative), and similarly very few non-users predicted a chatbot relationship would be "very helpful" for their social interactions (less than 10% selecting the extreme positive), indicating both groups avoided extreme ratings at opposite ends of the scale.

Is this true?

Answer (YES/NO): YES